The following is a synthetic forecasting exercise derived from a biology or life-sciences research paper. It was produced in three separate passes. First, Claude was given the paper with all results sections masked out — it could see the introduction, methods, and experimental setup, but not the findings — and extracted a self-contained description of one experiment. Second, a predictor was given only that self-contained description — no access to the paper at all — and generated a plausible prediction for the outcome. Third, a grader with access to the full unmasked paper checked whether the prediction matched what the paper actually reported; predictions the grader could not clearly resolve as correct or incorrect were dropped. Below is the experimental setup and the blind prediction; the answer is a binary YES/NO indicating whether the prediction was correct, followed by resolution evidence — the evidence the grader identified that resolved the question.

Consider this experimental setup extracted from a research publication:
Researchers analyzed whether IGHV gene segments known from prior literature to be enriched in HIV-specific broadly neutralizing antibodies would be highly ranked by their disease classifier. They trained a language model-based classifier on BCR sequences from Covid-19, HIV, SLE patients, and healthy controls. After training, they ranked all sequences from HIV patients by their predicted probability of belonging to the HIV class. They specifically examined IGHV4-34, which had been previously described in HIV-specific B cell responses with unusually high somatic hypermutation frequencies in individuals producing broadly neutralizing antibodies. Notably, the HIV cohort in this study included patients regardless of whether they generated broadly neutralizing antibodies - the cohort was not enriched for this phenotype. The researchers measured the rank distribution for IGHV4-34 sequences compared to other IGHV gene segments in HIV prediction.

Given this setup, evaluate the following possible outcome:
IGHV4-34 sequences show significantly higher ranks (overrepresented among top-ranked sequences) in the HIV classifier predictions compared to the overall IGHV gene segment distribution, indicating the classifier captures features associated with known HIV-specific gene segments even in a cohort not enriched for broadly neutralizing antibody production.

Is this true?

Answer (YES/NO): YES